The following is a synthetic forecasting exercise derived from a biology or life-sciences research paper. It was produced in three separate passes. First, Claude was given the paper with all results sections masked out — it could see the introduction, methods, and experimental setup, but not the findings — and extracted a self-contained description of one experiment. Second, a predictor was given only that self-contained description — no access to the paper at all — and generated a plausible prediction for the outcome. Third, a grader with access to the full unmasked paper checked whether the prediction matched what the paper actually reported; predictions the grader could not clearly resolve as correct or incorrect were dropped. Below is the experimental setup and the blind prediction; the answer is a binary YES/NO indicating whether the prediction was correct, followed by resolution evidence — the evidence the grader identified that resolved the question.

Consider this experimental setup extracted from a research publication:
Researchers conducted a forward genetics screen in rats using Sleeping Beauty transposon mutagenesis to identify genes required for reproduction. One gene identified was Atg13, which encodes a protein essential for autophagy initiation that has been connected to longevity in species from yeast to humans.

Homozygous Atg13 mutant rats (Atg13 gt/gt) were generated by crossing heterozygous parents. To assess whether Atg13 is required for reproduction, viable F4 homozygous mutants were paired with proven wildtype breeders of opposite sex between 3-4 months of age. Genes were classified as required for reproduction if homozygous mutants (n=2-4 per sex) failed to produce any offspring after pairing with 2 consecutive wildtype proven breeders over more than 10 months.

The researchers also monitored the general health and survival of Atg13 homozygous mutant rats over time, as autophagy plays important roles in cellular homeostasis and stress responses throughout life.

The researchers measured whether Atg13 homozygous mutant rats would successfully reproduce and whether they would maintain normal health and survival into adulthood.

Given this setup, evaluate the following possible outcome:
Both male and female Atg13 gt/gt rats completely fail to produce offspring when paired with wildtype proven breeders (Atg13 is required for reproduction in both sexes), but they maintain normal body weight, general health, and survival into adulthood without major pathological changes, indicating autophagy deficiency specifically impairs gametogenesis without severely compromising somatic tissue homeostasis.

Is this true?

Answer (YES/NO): NO